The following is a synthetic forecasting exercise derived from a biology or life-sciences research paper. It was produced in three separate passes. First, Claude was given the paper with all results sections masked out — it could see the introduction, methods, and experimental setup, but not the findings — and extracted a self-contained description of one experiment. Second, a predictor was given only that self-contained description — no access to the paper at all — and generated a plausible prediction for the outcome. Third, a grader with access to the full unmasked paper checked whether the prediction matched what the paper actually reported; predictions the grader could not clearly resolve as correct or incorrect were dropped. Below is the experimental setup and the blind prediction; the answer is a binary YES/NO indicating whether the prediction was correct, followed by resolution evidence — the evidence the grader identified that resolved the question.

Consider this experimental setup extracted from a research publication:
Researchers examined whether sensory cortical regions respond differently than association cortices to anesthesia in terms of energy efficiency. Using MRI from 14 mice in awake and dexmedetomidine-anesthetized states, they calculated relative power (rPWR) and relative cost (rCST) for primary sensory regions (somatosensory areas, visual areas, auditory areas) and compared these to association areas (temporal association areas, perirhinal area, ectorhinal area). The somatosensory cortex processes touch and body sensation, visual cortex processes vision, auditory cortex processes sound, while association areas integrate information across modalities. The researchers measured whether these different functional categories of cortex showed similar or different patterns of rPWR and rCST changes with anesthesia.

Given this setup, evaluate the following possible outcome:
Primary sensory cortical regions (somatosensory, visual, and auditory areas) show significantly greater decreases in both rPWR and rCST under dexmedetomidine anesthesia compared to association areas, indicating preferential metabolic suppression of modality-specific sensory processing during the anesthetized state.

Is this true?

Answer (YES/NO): NO